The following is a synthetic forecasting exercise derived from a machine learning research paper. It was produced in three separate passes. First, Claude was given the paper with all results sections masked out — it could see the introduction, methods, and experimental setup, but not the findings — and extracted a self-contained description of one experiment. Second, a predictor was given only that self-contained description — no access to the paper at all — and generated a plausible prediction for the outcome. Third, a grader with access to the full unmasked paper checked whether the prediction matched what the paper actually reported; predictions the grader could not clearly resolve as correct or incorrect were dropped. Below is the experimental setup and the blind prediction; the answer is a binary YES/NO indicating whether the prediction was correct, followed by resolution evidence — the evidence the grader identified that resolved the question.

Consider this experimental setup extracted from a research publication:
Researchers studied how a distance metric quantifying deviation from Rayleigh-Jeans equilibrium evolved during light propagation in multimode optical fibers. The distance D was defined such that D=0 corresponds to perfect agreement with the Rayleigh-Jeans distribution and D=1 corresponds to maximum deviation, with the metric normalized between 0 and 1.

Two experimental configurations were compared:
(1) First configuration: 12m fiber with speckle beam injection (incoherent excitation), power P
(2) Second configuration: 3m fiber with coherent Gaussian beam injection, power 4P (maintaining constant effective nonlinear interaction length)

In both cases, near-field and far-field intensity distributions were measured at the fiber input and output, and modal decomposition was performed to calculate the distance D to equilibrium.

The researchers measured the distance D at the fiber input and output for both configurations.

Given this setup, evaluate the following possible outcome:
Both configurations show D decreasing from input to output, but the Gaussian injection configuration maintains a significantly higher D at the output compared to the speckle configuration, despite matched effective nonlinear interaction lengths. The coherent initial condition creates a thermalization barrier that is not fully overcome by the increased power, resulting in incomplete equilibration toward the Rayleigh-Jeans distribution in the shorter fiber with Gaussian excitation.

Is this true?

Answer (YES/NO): YES